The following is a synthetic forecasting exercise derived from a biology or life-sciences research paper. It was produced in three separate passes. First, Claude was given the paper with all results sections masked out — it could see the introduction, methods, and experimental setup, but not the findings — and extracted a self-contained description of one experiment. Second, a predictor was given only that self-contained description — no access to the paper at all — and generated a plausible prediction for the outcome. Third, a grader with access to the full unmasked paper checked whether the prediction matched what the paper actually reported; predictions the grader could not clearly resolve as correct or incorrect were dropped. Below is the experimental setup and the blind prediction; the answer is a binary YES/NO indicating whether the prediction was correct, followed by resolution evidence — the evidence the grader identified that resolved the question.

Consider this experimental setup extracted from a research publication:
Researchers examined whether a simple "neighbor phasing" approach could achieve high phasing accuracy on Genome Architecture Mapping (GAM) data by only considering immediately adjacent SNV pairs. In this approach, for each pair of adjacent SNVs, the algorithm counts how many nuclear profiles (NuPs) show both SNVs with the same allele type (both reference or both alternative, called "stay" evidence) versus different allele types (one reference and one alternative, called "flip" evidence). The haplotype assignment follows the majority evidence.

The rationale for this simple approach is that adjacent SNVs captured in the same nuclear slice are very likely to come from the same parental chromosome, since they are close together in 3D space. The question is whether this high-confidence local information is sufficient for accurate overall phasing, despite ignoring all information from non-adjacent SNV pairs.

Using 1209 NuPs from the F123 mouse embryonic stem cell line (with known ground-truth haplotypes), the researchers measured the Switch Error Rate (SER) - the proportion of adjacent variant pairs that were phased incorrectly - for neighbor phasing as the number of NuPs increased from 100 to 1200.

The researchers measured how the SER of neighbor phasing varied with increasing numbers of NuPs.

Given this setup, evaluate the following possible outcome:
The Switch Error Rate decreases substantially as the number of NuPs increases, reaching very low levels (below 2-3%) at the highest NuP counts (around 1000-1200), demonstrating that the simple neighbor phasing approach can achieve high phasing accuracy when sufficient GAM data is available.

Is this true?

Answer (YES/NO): NO